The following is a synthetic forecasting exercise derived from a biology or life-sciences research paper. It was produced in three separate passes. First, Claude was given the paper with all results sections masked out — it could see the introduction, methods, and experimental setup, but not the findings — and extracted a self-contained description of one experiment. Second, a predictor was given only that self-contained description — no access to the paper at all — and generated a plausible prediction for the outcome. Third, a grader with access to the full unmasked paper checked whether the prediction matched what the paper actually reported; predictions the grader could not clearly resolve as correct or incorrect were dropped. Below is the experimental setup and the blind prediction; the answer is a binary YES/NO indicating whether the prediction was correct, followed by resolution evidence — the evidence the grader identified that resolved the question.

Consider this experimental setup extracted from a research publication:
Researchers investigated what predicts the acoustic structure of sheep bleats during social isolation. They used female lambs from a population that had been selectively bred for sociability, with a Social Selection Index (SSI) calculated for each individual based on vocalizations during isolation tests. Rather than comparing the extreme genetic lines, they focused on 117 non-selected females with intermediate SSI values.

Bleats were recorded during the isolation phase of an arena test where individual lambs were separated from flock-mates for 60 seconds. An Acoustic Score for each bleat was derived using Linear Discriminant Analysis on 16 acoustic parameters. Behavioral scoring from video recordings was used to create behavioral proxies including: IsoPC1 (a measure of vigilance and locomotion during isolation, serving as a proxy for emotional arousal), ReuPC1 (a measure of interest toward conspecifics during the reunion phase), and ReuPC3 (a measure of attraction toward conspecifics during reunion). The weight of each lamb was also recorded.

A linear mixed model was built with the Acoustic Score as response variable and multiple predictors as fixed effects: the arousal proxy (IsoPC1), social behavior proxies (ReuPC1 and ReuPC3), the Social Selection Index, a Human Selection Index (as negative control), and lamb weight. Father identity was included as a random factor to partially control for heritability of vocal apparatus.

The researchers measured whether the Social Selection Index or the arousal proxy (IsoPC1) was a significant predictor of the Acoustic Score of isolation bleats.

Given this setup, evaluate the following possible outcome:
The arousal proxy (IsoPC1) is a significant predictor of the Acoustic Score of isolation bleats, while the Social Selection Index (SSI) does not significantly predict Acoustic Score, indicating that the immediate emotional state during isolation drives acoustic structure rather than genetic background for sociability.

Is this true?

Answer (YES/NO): NO